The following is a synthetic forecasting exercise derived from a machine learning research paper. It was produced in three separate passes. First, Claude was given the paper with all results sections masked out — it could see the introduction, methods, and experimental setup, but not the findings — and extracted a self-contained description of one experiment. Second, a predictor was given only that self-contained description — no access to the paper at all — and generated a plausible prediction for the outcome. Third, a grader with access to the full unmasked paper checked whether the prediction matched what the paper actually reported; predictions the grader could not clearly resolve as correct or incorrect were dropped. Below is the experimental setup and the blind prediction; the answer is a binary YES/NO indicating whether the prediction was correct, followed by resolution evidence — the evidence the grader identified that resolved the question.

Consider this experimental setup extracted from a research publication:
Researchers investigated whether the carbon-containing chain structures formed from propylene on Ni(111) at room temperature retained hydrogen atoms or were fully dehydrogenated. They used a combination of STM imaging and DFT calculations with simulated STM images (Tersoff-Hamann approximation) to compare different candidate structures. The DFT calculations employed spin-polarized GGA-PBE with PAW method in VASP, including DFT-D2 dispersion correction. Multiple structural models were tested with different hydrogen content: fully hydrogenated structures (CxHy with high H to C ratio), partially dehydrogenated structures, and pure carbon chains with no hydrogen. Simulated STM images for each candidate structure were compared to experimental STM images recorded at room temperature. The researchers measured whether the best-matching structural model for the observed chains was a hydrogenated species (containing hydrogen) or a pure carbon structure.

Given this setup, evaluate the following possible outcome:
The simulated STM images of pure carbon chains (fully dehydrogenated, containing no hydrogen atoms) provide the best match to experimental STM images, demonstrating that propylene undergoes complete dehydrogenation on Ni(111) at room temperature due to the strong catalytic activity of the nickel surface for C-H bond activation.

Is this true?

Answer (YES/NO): NO